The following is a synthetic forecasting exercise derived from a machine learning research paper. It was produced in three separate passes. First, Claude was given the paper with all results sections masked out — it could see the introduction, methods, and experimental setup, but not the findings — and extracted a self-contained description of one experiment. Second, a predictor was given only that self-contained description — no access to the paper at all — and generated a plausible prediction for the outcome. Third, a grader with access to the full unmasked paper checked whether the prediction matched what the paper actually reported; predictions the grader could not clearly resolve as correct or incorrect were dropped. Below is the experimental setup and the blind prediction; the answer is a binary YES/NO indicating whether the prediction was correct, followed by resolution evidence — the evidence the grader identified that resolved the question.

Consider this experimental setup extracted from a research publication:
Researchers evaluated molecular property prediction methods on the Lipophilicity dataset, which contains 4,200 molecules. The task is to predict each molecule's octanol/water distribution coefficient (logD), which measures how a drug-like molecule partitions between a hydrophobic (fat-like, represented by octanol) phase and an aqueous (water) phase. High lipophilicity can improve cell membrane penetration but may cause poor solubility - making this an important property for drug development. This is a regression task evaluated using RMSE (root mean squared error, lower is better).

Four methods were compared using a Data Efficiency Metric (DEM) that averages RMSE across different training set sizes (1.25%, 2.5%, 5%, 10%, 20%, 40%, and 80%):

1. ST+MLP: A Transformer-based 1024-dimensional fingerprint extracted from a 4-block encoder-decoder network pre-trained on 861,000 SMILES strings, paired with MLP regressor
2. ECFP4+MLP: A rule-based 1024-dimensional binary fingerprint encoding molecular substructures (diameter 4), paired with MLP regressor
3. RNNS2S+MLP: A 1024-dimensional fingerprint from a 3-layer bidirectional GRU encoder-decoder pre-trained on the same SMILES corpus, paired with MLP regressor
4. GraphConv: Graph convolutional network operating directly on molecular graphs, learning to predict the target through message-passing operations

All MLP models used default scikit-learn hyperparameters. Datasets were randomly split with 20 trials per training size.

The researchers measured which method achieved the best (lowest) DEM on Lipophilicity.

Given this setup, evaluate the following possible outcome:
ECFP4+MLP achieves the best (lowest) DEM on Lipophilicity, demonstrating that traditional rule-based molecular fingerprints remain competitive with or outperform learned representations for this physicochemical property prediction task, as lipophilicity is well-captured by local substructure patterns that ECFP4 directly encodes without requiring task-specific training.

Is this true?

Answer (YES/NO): NO